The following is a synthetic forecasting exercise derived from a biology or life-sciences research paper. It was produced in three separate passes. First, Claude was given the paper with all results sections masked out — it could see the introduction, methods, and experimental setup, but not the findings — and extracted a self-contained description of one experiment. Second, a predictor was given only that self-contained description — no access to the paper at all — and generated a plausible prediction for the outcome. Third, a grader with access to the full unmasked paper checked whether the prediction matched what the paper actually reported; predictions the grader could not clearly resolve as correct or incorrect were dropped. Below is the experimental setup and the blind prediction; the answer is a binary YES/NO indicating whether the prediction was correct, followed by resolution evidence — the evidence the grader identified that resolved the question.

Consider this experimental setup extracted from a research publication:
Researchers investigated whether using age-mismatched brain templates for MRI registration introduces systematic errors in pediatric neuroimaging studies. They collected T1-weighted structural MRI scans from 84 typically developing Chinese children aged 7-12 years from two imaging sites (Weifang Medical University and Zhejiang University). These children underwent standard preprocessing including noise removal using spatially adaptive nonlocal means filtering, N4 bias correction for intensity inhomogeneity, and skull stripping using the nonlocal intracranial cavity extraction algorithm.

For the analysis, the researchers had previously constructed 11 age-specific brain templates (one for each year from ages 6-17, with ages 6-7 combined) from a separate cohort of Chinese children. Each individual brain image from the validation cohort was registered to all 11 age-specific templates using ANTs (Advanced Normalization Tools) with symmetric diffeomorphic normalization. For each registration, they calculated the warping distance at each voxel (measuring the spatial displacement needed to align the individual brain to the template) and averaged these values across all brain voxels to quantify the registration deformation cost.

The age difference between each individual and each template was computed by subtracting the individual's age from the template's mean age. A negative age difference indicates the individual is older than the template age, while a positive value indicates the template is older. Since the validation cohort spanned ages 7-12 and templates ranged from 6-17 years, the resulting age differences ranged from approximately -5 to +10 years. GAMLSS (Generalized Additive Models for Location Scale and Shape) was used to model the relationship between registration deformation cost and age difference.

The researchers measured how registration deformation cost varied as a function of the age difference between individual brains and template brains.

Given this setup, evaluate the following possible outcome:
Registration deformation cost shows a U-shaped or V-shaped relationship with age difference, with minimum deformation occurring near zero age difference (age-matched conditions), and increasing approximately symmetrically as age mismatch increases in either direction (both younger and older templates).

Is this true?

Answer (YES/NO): YES